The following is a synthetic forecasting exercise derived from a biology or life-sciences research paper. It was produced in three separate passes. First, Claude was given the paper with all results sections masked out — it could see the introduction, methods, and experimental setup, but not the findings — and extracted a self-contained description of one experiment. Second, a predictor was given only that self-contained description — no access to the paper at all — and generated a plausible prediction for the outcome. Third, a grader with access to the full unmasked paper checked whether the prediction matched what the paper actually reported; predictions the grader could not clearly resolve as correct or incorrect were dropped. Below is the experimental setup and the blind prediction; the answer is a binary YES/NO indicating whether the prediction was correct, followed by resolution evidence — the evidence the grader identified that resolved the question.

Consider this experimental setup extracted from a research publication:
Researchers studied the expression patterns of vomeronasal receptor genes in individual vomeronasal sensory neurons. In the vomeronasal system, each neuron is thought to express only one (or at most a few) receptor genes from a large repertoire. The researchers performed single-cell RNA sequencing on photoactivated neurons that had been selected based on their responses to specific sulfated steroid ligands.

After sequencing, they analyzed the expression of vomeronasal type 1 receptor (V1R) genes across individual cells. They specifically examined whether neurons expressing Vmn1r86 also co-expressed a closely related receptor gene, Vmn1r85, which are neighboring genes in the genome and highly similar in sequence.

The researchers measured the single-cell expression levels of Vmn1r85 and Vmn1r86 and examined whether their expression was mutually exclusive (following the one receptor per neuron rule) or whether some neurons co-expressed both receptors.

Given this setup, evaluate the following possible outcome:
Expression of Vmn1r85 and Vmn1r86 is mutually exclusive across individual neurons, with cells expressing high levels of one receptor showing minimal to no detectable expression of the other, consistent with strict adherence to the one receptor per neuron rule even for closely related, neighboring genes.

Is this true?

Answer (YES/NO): NO